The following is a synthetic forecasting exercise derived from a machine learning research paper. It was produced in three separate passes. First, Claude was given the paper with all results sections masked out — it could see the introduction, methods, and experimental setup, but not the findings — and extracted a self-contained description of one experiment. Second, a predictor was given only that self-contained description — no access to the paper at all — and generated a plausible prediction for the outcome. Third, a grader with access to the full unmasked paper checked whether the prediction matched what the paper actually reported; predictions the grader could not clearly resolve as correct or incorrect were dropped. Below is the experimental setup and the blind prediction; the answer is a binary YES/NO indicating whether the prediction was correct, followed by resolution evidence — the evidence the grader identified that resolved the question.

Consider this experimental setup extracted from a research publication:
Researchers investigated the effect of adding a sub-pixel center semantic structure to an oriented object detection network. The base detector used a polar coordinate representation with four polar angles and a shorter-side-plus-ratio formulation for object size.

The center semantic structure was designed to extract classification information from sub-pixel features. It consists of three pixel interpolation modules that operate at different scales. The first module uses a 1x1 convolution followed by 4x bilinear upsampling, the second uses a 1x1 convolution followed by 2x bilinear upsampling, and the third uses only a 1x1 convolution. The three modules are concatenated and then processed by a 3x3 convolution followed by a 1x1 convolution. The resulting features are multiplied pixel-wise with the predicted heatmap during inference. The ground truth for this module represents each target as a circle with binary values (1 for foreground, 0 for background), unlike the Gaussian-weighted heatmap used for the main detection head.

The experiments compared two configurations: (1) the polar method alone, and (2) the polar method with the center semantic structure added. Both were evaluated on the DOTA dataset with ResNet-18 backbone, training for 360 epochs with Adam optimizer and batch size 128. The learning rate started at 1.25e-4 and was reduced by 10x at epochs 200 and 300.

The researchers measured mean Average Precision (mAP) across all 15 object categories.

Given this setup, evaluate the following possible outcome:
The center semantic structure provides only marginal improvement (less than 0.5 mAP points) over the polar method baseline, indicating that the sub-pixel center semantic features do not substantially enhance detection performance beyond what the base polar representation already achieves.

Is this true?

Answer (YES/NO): NO